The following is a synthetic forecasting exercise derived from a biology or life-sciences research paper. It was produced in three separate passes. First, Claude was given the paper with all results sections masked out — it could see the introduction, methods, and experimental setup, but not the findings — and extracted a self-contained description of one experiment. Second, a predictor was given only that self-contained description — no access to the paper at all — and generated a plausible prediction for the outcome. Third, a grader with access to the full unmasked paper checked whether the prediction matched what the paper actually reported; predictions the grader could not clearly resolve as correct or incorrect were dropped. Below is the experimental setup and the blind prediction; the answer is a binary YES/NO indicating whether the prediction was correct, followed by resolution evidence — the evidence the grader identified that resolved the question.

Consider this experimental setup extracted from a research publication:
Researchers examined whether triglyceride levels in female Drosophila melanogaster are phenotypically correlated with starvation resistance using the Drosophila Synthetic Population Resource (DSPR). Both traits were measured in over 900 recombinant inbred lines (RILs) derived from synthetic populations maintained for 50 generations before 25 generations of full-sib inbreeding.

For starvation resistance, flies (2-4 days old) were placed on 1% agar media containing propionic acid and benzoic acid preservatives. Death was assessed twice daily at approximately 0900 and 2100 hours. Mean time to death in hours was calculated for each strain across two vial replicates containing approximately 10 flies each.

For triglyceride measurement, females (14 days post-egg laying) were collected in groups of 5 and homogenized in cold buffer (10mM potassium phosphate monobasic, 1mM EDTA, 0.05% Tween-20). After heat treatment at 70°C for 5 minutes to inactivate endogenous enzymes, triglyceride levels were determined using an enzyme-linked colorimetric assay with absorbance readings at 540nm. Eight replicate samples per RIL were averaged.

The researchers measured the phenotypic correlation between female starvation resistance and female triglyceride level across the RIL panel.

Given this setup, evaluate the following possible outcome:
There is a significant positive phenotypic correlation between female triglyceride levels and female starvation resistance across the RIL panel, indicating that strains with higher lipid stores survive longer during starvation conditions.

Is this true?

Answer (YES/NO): YES